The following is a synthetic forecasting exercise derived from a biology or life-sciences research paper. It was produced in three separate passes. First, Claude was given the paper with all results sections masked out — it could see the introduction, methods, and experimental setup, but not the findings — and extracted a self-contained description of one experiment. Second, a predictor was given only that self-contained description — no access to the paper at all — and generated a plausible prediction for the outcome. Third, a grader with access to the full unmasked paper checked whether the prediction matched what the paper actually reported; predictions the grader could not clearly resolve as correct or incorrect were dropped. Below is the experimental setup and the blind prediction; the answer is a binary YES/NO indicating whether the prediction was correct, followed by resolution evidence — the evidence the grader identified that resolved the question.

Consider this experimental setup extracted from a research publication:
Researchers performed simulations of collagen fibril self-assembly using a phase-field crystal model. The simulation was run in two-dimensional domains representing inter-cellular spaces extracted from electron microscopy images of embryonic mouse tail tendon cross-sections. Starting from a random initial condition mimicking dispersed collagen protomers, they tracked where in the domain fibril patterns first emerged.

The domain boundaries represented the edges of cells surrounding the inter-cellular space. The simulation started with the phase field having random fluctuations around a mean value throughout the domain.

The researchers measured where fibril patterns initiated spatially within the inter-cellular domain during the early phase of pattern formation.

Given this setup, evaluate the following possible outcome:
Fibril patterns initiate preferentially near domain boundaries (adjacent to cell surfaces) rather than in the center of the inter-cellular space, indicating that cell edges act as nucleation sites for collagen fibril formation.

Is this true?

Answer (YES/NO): YES